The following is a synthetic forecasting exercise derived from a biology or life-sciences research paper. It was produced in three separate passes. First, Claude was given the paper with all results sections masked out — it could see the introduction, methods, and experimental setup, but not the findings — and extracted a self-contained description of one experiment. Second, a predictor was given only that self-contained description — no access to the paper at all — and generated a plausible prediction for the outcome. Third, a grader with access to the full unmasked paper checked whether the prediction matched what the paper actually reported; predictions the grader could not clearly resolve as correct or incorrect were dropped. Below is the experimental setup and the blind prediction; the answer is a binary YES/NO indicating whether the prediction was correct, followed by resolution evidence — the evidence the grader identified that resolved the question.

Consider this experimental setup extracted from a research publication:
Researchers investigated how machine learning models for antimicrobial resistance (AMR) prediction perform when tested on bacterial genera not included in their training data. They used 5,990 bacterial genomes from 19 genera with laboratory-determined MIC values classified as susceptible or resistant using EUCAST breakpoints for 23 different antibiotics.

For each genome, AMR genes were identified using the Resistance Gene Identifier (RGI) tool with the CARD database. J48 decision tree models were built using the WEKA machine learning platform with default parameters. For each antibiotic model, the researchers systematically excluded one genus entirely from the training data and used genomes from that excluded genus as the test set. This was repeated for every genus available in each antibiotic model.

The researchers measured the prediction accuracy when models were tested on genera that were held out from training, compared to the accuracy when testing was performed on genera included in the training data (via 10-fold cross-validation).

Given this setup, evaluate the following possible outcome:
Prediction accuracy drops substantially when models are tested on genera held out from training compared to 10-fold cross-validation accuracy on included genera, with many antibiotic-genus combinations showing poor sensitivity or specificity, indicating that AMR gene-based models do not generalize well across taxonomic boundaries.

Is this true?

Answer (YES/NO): NO